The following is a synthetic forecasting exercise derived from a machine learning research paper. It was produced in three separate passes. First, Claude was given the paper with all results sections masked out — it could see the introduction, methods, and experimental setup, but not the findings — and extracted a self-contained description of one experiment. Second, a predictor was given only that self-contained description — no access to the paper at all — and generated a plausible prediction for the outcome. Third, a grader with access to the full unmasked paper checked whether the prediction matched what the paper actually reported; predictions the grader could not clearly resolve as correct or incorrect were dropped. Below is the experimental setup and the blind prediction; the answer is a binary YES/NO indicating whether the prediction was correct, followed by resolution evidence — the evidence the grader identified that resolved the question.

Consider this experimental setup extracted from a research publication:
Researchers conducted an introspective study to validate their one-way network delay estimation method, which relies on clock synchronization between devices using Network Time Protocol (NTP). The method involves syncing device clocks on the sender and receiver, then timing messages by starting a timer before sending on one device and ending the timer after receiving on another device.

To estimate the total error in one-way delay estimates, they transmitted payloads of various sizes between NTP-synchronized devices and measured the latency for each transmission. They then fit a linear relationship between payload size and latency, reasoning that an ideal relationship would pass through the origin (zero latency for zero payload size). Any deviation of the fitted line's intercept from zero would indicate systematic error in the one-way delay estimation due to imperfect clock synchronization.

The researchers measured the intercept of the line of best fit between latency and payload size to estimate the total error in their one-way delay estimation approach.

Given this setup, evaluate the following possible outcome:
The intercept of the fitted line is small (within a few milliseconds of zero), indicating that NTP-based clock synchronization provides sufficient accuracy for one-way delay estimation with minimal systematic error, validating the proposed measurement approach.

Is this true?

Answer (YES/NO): YES